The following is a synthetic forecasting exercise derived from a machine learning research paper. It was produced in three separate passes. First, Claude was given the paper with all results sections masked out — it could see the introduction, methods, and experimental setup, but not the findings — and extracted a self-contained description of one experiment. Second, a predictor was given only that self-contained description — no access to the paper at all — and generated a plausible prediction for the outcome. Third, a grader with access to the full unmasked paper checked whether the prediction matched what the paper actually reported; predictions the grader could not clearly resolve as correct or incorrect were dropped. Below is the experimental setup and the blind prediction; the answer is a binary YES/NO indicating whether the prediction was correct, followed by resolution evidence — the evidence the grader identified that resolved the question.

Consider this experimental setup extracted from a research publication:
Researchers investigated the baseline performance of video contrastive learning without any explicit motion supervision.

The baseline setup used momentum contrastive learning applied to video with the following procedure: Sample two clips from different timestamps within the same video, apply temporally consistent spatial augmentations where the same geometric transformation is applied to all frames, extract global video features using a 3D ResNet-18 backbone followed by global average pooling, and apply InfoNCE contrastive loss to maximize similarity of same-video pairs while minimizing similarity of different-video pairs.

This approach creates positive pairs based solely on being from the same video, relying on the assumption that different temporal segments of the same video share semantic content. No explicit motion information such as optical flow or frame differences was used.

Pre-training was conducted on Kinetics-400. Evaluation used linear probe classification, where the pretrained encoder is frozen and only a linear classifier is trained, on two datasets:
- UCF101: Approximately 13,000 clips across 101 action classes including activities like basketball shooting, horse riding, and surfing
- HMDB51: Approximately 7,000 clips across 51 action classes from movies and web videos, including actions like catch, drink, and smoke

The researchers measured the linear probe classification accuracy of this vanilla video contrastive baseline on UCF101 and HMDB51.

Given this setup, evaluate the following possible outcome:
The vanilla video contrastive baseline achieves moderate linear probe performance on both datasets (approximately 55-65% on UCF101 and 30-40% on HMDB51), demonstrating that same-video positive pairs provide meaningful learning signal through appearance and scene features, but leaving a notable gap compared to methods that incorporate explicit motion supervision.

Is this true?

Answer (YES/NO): NO